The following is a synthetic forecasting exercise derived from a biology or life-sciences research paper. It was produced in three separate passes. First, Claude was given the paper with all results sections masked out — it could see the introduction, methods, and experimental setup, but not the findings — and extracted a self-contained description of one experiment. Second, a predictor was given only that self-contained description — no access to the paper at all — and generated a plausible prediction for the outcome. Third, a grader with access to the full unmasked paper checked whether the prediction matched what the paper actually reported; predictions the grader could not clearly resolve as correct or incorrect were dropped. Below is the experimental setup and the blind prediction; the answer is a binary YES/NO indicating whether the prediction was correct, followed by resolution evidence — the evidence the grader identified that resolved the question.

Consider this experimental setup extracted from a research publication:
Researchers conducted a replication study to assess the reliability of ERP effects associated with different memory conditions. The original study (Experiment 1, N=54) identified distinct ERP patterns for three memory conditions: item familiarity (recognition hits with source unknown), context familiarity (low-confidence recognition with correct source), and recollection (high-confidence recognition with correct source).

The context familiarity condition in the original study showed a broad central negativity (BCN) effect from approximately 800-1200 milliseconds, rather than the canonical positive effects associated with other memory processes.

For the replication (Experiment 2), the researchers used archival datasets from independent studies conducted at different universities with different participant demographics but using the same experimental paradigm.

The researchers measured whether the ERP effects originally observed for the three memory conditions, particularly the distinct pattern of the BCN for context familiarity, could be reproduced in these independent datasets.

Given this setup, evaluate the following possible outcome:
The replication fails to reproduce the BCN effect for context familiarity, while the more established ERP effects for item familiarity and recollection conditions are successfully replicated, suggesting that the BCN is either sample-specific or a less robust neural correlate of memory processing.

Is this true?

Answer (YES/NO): NO